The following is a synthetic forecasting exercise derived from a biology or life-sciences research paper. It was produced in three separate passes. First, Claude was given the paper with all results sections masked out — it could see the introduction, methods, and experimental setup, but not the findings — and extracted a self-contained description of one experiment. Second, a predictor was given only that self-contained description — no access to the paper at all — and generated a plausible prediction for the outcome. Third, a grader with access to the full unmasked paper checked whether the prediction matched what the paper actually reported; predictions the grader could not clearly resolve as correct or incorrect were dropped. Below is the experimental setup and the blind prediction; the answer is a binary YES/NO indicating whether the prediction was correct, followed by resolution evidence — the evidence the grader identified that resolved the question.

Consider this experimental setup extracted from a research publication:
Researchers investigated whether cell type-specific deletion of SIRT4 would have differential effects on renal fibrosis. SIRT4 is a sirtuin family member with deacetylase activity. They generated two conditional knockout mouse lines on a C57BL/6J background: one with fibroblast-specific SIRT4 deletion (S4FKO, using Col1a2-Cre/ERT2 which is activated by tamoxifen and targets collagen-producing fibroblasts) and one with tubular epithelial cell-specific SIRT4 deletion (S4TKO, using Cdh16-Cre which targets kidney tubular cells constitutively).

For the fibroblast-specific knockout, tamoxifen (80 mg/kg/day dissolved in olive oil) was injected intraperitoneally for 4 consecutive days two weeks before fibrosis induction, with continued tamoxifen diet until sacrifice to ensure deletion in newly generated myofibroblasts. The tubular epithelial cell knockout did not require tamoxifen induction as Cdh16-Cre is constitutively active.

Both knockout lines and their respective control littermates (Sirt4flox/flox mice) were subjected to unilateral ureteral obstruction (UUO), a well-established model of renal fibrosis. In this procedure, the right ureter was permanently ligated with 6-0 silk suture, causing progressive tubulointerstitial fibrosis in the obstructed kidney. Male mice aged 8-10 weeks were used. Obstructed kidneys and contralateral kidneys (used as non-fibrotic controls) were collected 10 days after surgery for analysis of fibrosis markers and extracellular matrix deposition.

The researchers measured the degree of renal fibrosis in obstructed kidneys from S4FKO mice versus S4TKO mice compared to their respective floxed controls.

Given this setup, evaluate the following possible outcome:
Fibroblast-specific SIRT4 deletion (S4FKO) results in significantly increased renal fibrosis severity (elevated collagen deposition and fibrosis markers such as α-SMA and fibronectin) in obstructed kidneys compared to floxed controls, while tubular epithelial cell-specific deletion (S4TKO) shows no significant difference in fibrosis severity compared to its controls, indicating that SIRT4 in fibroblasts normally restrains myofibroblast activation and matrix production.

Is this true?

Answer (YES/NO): NO